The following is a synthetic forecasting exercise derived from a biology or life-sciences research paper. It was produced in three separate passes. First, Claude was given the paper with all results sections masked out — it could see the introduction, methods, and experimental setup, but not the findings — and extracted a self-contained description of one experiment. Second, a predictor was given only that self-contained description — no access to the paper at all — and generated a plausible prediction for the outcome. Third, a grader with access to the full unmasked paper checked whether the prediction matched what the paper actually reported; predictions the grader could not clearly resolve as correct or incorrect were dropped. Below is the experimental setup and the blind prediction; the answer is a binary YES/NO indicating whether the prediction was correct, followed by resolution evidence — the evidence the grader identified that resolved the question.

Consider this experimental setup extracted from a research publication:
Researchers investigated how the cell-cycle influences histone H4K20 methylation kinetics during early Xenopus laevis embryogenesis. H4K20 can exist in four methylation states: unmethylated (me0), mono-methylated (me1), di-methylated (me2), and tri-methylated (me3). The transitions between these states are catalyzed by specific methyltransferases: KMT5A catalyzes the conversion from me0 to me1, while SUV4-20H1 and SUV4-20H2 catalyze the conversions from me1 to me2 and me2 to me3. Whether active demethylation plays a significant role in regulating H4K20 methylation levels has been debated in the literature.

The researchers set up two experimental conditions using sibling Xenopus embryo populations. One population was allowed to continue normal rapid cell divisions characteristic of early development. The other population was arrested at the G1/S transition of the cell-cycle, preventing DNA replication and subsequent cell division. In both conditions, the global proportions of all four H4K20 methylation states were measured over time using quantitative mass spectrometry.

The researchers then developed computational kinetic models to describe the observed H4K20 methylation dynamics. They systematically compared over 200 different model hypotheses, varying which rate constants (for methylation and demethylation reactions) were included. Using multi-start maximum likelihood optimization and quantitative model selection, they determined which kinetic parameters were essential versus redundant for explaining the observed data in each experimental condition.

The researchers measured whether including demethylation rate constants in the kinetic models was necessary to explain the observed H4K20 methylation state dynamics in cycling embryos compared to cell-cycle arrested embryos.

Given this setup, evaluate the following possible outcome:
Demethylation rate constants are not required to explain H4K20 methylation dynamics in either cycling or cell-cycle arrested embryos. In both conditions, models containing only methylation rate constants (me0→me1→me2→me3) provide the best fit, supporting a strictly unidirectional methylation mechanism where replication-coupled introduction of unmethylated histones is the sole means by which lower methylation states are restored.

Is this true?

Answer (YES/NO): NO